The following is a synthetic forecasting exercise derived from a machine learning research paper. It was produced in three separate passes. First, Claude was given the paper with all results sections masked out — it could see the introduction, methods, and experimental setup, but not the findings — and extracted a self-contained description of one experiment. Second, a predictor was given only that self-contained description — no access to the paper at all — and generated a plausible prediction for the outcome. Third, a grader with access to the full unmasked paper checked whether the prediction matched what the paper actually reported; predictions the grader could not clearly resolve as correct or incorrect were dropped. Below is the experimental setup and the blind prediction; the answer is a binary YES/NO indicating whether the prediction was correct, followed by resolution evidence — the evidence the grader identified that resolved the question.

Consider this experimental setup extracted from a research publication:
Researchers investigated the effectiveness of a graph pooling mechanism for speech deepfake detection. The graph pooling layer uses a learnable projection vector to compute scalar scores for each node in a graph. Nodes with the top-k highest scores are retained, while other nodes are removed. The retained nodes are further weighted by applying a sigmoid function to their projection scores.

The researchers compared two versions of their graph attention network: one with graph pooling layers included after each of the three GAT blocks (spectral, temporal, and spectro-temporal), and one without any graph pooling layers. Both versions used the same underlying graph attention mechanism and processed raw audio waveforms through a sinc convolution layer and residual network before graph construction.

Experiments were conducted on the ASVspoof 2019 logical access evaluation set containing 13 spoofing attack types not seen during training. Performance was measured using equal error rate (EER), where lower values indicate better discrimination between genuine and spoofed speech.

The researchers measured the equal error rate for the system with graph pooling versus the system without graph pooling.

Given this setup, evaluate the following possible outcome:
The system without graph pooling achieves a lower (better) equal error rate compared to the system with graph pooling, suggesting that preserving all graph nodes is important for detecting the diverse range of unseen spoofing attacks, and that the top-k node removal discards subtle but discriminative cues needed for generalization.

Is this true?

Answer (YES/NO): NO